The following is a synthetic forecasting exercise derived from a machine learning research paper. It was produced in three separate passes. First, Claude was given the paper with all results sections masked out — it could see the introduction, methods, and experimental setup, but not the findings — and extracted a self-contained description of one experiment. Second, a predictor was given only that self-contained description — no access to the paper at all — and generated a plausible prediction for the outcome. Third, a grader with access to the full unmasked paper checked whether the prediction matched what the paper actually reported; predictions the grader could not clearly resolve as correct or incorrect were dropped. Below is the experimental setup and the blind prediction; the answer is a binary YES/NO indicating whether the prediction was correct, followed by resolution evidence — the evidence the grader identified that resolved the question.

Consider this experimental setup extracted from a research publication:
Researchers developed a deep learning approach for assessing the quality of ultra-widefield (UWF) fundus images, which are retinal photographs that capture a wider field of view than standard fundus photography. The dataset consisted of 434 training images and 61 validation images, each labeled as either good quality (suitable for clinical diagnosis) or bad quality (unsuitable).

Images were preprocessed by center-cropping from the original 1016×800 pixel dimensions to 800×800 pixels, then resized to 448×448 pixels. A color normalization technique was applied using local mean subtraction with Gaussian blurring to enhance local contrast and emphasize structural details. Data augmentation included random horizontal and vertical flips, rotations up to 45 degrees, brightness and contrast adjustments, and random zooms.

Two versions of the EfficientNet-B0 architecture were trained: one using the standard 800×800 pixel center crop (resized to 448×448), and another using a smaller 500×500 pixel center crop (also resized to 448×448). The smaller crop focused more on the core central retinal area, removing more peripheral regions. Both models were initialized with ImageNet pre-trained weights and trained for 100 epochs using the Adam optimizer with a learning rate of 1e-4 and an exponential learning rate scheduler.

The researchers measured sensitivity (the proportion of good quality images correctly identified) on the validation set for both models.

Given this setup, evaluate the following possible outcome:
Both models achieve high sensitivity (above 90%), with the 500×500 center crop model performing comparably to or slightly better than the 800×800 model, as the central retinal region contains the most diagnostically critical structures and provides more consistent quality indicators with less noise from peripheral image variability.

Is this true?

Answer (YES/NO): NO